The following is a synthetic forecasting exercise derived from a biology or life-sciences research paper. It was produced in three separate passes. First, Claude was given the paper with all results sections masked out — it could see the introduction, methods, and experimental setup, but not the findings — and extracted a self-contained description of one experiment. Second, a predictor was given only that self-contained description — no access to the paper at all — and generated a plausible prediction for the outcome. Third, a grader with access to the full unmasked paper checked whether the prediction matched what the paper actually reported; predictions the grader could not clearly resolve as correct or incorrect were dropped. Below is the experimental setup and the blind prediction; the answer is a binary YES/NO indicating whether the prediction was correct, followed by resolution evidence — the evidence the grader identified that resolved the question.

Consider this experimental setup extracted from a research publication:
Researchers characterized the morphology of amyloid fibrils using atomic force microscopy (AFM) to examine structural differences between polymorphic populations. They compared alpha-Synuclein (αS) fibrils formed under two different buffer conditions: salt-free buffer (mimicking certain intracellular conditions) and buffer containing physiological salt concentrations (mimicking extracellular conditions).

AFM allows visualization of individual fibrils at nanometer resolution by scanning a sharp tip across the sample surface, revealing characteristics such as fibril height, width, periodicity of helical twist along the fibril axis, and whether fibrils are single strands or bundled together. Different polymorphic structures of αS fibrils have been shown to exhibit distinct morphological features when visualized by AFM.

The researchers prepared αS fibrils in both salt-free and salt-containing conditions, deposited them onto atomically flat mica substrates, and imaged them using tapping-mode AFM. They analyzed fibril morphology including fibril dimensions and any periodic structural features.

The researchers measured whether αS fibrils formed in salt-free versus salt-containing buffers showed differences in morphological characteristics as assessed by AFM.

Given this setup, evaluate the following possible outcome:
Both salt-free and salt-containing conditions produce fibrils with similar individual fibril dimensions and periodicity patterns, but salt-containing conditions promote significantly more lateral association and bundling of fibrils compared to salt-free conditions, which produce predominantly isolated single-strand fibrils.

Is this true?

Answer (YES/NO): NO